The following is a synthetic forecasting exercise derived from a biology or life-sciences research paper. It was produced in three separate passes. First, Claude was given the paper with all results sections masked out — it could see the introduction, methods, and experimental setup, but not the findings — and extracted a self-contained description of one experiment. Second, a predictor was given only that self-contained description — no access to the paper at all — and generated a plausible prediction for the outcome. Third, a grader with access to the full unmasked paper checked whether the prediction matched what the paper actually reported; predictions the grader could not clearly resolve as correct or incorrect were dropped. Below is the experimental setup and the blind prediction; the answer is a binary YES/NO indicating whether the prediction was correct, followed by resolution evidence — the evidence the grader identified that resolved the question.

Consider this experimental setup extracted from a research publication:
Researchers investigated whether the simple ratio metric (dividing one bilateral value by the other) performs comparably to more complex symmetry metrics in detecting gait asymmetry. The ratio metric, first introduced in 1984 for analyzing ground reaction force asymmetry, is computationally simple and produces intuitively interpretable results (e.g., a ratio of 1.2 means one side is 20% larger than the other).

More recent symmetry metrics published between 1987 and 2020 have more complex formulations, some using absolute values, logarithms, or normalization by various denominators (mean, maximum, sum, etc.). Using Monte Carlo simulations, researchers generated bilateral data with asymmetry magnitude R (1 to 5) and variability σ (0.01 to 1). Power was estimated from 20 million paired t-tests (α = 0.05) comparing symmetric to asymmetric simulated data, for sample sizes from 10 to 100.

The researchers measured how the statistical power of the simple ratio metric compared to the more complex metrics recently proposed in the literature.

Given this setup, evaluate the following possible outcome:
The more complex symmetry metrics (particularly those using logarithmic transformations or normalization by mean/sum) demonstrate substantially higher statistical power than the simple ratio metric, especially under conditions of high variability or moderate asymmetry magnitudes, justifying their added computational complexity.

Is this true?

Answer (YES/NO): NO